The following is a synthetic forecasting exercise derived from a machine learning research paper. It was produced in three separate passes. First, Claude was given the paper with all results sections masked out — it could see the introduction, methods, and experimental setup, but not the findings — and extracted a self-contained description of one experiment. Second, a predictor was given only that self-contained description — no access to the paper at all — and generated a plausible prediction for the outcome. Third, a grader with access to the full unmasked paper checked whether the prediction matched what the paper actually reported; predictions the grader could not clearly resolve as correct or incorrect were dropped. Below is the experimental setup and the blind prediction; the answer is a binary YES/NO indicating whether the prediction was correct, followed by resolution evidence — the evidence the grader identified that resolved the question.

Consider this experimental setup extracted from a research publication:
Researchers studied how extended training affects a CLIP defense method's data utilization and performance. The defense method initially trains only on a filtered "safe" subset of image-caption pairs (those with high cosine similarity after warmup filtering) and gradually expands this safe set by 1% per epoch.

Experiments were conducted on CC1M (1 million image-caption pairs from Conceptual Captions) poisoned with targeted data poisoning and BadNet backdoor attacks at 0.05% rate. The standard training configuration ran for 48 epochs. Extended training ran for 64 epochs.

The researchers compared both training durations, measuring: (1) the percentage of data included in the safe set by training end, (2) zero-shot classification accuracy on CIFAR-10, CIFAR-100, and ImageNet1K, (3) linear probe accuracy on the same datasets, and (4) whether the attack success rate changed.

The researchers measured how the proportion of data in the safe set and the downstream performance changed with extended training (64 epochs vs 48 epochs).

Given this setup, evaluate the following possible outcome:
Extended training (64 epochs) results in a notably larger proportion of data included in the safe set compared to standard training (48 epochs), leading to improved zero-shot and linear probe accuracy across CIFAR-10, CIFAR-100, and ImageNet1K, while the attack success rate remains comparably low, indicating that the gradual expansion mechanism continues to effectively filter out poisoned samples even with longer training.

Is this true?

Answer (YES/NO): YES